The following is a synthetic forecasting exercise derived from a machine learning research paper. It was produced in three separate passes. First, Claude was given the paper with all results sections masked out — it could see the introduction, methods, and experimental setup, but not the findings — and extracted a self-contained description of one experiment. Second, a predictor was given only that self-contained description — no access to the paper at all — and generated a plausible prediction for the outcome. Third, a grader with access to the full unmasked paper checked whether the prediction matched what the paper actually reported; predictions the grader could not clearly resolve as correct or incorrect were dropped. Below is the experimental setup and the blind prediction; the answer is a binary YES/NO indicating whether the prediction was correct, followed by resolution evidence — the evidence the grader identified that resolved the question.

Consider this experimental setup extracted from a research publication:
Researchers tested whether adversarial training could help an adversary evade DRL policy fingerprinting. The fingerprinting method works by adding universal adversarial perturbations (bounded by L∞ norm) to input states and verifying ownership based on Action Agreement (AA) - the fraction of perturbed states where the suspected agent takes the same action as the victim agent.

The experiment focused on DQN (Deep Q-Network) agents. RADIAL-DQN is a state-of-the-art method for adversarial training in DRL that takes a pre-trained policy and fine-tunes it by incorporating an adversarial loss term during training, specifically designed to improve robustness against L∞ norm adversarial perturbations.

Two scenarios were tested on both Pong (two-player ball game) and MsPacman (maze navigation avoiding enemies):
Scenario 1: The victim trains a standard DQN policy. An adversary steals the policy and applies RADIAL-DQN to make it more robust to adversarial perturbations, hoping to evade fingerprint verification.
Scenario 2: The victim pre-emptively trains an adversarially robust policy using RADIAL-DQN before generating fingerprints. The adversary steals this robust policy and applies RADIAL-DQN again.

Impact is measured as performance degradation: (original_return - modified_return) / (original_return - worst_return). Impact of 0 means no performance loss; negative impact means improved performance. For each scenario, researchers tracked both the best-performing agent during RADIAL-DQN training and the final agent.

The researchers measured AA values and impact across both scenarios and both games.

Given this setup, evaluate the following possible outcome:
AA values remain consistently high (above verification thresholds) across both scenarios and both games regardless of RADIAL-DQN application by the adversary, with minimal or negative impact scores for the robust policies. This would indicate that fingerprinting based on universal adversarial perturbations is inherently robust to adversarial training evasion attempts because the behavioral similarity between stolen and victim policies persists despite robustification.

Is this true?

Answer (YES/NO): NO